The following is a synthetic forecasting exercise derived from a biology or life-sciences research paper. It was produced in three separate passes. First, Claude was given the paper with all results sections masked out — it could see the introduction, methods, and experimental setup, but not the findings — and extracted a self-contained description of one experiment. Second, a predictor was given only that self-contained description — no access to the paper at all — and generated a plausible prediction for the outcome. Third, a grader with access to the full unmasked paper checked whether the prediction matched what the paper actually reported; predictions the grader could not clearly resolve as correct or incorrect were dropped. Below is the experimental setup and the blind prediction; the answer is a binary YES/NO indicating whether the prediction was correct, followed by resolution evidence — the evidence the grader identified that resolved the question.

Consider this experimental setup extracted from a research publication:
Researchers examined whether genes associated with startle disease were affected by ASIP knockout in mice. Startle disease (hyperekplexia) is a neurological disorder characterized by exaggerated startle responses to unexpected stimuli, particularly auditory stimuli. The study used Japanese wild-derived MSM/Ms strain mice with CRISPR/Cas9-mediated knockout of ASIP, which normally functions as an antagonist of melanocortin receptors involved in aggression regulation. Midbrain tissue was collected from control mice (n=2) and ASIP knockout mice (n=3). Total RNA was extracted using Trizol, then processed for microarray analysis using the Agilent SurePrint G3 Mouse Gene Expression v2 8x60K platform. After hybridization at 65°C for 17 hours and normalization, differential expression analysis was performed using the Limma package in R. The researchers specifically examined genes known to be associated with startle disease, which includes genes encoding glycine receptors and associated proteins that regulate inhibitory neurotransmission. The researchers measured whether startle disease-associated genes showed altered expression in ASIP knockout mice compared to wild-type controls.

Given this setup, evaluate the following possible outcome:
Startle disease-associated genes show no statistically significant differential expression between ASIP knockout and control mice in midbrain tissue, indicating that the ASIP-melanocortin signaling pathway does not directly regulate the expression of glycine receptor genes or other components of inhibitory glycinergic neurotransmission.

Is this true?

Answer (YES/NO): NO